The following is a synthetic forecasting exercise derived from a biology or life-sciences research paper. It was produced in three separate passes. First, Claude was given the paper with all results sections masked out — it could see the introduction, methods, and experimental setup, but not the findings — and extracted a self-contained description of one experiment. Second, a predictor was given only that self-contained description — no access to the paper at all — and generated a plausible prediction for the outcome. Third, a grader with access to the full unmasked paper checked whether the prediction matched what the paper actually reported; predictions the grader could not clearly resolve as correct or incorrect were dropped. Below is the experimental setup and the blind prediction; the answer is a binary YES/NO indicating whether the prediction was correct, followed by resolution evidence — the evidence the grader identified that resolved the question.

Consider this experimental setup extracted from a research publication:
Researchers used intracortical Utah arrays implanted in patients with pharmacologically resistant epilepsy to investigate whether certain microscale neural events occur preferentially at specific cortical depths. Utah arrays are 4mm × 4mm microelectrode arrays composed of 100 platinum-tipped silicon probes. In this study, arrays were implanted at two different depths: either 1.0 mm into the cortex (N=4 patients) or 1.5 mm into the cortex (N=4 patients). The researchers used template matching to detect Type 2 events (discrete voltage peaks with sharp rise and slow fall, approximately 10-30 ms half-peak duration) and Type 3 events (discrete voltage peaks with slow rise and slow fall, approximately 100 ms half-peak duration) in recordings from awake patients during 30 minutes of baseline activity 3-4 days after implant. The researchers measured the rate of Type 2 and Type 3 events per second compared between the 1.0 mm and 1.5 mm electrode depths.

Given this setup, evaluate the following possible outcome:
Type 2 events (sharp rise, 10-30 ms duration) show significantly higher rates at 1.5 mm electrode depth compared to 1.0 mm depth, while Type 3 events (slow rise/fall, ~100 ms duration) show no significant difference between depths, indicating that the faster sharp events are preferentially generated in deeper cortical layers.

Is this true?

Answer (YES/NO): NO